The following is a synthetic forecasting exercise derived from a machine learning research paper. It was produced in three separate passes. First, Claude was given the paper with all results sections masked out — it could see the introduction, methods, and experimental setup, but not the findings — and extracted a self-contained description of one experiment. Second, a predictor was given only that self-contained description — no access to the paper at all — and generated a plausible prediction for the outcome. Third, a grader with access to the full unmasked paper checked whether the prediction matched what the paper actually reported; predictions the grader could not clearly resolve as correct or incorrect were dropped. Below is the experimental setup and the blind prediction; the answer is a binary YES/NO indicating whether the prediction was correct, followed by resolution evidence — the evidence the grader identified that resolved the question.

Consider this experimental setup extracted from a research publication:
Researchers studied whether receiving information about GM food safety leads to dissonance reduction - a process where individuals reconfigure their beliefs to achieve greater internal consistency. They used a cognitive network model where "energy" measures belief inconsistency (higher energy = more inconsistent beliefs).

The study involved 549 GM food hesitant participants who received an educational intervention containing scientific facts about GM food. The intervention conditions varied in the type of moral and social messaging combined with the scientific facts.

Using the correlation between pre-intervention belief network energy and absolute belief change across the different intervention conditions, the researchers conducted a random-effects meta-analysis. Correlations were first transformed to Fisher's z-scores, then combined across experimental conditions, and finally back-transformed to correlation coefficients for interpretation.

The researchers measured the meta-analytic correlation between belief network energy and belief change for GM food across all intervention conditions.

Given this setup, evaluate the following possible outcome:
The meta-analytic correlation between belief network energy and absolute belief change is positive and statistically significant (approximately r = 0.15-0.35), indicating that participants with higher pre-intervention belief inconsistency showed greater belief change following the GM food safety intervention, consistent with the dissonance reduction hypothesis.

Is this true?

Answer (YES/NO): NO